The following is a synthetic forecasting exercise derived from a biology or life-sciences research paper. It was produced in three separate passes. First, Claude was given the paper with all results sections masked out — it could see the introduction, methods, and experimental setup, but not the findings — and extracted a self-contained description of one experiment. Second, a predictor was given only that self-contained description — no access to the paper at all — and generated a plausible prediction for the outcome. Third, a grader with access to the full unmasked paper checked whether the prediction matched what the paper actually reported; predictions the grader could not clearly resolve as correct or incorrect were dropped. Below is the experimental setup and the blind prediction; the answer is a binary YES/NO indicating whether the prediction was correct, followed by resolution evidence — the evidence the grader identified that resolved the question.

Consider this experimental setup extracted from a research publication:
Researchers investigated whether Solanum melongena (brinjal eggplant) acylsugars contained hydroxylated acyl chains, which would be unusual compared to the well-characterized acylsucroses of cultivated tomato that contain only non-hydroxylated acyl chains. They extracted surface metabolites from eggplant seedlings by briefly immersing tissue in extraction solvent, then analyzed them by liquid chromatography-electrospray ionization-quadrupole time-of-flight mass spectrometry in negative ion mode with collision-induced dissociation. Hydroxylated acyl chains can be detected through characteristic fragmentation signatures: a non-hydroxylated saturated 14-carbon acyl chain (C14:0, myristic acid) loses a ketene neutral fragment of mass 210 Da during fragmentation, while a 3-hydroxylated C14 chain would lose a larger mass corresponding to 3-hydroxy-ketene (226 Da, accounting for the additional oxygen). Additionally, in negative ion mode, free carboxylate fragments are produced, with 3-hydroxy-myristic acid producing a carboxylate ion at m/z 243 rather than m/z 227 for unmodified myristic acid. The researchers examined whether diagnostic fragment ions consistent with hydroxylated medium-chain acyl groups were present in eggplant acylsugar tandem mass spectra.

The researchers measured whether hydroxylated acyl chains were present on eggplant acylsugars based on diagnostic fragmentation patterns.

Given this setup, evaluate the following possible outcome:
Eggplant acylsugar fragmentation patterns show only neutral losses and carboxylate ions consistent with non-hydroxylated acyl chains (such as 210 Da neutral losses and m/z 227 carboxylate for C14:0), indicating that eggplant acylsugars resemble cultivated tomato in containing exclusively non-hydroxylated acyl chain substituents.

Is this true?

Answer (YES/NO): NO